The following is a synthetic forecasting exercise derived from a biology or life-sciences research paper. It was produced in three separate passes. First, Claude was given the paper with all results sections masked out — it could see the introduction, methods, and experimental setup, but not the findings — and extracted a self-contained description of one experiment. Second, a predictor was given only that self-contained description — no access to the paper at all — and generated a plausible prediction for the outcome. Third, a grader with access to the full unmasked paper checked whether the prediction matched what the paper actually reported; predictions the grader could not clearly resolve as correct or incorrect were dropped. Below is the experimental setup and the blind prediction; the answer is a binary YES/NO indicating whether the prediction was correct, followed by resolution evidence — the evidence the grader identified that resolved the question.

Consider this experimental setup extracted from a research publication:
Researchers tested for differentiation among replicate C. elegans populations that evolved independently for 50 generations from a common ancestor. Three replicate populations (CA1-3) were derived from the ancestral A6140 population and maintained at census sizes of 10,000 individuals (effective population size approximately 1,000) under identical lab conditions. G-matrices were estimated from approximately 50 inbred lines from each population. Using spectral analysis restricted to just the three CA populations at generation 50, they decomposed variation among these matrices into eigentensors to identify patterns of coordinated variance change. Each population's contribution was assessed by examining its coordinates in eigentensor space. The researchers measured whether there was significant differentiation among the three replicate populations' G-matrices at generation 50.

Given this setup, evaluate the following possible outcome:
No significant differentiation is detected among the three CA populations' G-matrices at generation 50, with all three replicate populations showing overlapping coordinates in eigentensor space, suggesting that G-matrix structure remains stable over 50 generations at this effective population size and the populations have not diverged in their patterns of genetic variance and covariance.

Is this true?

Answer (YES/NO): NO